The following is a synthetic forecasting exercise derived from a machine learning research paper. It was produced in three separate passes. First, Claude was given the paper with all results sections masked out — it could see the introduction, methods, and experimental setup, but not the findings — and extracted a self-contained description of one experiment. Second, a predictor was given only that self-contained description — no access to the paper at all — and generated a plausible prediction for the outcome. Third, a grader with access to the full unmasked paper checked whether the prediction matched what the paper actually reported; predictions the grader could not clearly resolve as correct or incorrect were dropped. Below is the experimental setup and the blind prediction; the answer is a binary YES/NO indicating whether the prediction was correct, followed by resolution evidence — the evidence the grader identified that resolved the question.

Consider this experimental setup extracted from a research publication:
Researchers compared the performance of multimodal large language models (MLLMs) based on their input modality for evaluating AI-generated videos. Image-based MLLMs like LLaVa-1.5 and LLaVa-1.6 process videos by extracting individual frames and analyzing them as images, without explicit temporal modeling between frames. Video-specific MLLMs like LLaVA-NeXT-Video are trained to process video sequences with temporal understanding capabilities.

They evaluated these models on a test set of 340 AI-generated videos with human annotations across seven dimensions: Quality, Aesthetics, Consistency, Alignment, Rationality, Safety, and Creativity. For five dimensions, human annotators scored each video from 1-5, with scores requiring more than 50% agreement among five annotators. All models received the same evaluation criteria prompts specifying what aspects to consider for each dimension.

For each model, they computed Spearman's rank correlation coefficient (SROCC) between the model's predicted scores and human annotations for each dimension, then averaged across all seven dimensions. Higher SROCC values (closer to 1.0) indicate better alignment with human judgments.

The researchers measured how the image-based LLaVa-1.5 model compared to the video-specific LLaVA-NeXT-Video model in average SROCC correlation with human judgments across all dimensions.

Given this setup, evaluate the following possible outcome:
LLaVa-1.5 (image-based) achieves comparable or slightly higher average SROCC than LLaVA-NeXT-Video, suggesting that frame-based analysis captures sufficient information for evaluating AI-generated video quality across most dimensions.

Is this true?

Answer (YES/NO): YES